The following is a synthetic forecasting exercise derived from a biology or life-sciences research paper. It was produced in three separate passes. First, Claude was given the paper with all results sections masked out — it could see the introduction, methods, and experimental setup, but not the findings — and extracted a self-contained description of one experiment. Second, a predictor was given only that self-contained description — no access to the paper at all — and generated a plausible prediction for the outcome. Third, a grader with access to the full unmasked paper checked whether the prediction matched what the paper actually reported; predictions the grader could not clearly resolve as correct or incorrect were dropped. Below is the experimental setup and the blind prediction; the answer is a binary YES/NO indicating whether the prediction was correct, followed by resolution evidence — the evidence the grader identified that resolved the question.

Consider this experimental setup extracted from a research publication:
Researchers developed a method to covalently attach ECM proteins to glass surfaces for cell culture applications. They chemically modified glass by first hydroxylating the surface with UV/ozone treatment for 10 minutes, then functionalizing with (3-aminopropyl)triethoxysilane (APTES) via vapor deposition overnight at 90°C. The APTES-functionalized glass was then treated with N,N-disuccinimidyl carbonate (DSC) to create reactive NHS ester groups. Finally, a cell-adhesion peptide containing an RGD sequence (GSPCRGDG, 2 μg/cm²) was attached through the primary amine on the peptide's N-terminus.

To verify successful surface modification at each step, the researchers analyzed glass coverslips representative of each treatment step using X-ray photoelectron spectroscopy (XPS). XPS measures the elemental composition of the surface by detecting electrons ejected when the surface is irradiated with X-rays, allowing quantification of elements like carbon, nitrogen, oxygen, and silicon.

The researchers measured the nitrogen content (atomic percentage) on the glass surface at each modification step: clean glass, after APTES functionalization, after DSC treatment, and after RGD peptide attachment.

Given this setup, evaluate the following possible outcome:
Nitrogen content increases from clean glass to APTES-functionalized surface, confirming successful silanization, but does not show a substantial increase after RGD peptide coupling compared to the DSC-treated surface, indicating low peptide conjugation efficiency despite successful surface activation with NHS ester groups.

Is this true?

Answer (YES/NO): NO